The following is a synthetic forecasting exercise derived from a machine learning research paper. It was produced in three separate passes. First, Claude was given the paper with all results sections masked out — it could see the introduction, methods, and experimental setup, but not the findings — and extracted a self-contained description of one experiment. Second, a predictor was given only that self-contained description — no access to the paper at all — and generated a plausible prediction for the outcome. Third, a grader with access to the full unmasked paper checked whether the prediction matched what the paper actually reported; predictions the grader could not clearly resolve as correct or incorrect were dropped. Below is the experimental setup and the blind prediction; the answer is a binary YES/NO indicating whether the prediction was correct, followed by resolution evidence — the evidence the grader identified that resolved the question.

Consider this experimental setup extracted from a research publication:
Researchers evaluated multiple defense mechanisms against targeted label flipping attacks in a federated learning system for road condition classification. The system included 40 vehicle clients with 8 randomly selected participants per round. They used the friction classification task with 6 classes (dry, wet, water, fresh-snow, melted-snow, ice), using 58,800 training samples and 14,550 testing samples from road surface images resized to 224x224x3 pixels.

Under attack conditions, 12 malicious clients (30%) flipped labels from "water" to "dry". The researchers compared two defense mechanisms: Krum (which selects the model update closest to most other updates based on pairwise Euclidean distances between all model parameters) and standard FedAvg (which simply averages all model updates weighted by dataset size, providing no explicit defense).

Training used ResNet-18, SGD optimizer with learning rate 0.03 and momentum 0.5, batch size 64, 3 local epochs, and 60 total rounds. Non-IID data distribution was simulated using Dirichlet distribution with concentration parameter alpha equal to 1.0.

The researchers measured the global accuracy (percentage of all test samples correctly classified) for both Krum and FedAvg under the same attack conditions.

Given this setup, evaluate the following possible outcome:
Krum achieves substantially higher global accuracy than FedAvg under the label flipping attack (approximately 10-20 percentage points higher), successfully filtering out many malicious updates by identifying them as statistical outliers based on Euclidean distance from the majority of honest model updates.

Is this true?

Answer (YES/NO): NO